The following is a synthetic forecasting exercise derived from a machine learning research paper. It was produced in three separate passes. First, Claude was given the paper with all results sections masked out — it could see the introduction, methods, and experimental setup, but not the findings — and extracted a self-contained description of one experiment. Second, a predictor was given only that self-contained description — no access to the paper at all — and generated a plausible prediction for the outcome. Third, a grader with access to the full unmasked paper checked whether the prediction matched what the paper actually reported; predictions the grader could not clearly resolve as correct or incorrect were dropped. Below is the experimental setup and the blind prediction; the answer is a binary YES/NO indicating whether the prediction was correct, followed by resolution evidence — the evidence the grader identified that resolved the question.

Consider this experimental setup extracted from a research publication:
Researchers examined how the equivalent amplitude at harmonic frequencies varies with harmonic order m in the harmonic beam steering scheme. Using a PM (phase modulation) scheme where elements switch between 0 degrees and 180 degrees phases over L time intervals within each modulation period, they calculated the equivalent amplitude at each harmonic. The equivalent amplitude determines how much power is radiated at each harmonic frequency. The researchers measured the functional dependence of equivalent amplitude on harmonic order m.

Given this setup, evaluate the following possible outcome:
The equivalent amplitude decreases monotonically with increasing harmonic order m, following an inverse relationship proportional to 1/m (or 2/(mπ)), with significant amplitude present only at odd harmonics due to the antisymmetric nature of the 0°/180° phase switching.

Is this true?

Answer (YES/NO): NO